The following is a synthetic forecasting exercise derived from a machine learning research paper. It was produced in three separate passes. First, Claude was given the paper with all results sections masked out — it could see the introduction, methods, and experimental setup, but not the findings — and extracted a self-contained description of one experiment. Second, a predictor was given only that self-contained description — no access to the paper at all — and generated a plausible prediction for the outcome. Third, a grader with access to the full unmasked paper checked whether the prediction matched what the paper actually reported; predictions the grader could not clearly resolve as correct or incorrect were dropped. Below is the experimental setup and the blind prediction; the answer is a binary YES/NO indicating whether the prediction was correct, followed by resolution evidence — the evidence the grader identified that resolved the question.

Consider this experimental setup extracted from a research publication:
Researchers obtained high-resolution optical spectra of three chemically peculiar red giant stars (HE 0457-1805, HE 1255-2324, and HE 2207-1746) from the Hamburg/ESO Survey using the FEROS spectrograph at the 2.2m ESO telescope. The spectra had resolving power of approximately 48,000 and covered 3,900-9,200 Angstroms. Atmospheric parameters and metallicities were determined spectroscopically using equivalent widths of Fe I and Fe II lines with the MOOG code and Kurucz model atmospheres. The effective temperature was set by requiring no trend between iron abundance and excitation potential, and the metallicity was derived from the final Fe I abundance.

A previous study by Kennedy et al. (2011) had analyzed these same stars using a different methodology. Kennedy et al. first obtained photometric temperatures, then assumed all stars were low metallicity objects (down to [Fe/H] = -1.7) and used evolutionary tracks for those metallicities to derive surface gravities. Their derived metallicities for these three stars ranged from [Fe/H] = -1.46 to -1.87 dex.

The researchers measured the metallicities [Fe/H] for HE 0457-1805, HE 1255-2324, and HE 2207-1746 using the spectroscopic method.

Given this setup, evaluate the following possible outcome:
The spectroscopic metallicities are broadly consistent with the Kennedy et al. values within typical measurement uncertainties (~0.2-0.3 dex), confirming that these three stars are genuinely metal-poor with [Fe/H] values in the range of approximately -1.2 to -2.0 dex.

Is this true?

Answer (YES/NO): NO